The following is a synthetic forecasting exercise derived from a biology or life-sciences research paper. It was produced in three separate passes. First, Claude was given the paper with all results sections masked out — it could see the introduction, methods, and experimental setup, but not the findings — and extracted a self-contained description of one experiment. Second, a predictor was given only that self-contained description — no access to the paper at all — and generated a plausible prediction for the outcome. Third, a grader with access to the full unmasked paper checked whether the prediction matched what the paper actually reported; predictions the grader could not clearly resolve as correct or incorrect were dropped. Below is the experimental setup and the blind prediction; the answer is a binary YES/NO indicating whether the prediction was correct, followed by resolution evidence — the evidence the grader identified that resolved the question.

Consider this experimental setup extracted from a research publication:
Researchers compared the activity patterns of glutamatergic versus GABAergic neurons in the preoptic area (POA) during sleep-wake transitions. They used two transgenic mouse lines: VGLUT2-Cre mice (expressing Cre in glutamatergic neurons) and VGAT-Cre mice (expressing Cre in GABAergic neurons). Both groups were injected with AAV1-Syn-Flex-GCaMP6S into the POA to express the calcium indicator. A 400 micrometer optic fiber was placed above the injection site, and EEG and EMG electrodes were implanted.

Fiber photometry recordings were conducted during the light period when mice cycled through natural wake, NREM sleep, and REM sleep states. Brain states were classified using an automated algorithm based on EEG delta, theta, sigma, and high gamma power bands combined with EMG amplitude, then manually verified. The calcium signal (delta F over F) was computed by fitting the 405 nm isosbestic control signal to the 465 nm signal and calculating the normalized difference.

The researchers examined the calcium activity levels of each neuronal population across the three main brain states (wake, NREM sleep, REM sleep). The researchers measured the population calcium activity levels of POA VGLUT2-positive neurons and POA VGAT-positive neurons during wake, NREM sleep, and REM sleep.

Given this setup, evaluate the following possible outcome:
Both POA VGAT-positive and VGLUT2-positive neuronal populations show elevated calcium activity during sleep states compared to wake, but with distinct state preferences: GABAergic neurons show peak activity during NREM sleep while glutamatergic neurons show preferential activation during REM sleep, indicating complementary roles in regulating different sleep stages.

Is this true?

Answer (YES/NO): NO